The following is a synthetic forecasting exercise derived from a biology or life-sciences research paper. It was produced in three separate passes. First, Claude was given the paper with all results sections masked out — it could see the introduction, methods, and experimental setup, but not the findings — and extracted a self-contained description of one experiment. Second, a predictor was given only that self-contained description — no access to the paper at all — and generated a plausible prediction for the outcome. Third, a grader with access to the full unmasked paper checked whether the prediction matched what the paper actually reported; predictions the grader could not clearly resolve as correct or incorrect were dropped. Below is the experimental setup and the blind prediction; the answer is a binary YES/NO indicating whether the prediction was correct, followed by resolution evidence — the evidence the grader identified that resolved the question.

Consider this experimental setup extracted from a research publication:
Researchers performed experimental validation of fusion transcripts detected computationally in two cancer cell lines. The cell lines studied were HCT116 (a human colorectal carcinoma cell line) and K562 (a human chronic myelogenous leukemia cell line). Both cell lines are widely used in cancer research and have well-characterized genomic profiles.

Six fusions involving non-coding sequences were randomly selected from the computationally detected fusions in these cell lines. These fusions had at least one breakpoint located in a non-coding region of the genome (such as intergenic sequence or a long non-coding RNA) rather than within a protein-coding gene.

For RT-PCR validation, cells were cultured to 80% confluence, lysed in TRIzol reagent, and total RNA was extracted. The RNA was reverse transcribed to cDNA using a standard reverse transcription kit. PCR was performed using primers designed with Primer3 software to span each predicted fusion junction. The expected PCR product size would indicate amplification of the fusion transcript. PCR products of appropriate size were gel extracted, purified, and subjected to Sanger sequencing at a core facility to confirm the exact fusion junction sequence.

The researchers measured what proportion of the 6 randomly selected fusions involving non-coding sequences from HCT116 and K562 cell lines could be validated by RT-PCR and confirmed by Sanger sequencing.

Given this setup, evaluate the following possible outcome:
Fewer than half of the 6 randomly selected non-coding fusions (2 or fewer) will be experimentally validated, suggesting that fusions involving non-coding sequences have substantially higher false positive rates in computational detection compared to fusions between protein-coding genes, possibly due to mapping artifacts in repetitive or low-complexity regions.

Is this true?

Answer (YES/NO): NO